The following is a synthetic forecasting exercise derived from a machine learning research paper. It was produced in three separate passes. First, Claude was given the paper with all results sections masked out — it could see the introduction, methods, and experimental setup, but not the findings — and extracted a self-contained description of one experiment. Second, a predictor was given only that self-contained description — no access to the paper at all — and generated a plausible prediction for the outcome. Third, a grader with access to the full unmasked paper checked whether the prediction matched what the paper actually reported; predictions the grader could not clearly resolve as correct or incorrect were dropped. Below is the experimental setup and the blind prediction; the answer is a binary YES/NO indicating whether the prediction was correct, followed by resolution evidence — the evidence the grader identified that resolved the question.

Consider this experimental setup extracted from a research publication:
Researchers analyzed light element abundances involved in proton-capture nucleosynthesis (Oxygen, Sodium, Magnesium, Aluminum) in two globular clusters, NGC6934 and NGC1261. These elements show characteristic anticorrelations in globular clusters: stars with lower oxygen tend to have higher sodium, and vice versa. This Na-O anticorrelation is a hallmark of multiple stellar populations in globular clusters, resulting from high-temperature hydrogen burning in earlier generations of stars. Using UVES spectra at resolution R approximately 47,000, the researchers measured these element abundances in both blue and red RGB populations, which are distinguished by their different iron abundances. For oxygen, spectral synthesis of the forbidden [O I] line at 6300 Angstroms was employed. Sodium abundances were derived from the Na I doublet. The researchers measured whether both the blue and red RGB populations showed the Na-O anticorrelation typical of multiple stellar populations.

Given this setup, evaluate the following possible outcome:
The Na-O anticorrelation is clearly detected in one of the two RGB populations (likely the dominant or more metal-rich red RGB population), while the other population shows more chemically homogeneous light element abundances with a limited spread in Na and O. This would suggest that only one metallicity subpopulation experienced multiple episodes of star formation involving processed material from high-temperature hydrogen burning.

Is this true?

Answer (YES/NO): NO